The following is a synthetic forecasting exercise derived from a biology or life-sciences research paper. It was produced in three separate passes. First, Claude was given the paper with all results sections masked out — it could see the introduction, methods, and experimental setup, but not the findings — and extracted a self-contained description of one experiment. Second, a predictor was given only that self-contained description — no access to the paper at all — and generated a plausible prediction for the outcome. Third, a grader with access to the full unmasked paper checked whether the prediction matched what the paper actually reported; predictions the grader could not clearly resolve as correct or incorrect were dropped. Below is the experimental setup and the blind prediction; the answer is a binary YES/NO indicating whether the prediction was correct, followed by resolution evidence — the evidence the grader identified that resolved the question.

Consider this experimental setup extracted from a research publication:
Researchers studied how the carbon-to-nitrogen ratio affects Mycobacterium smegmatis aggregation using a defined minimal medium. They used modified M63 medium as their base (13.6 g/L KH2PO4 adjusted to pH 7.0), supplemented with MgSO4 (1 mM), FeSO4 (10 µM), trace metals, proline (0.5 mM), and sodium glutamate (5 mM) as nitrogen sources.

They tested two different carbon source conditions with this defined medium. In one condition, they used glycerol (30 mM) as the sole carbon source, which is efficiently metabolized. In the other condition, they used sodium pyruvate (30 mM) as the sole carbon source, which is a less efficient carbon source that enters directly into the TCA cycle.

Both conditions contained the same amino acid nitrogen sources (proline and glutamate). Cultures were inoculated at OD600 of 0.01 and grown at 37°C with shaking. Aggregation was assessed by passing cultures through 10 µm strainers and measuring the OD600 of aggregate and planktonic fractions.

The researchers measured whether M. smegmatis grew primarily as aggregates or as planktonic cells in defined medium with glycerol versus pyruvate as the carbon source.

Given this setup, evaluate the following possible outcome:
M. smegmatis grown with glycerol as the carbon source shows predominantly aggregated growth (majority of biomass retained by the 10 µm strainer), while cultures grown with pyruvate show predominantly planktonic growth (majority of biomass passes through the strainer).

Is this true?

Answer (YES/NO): YES